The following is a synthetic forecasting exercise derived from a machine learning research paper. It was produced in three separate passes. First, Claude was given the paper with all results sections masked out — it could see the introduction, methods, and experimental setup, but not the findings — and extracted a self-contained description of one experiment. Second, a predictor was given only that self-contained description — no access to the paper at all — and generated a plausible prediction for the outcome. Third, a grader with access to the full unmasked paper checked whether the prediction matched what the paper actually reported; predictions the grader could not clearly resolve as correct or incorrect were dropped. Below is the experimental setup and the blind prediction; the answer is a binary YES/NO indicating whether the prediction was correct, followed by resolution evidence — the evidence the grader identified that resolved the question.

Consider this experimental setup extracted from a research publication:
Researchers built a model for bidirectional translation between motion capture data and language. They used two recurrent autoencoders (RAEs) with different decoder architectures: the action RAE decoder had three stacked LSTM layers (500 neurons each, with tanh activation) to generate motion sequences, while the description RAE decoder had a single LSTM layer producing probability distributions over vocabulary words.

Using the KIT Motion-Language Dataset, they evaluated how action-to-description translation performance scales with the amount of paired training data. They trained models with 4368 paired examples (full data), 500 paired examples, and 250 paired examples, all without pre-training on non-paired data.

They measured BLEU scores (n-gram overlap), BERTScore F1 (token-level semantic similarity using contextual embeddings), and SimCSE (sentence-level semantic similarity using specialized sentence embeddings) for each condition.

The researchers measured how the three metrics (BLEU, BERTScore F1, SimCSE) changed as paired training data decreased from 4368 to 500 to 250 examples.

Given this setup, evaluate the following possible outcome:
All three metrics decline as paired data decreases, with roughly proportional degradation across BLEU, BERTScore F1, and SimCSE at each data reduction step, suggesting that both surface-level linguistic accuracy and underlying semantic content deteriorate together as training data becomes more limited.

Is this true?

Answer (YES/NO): NO